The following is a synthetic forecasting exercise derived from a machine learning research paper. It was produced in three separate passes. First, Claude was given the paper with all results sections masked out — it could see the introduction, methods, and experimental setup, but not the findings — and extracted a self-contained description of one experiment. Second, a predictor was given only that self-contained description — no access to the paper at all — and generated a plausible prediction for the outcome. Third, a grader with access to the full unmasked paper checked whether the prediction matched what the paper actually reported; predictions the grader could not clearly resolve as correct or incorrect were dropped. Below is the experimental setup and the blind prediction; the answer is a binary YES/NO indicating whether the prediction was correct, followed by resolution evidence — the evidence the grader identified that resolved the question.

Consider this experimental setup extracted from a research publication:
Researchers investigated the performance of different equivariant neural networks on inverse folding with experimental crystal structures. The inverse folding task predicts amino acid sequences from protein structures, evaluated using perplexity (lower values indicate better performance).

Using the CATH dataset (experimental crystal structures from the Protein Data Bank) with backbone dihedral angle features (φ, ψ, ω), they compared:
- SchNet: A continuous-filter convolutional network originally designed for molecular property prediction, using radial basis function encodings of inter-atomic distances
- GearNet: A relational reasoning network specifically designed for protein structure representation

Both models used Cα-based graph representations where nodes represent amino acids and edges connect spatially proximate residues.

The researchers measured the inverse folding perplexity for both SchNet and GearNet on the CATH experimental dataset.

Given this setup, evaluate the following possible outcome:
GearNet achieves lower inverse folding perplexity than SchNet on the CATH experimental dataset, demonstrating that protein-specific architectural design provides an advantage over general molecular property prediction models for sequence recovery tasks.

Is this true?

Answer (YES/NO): NO